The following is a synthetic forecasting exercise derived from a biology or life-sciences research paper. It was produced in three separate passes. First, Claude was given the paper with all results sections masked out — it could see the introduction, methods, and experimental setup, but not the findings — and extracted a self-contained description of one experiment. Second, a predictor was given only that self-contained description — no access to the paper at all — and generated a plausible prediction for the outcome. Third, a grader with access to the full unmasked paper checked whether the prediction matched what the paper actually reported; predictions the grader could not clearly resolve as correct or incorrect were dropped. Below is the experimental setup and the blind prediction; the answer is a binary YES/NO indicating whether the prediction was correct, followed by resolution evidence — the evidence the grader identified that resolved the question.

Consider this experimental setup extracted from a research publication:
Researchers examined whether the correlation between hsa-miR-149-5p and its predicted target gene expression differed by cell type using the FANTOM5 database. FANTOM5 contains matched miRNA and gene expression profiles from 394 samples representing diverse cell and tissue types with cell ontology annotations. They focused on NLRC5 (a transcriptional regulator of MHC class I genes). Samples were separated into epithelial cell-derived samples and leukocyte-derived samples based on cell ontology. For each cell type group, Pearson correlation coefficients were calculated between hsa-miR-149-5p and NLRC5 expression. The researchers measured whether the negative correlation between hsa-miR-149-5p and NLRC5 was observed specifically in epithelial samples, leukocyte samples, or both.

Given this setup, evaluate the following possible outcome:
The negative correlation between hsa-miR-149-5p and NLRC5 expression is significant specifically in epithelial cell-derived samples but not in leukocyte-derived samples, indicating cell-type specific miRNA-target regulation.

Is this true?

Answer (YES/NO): YES